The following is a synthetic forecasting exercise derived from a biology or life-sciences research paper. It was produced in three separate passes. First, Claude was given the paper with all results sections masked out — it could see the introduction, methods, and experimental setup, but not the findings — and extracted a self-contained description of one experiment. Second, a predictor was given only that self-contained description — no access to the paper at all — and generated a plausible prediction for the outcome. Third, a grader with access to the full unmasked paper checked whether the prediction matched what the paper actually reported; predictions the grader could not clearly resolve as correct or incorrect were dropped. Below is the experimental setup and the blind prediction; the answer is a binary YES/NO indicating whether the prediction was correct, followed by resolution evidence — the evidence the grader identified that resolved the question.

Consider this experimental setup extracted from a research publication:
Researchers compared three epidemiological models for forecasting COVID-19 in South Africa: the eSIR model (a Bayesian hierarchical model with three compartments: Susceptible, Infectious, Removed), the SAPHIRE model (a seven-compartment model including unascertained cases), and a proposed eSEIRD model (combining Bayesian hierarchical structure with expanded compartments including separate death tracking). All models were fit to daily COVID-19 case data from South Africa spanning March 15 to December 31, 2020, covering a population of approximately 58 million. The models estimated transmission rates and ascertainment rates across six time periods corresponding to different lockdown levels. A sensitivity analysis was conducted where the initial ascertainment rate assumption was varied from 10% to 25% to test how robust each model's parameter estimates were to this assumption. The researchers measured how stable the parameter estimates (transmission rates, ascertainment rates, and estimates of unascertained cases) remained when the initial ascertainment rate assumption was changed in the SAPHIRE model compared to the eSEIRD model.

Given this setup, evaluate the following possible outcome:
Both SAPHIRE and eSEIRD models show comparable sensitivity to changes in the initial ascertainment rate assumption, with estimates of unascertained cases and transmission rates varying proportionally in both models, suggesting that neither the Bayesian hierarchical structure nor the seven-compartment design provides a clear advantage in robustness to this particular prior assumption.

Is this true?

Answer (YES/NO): NO